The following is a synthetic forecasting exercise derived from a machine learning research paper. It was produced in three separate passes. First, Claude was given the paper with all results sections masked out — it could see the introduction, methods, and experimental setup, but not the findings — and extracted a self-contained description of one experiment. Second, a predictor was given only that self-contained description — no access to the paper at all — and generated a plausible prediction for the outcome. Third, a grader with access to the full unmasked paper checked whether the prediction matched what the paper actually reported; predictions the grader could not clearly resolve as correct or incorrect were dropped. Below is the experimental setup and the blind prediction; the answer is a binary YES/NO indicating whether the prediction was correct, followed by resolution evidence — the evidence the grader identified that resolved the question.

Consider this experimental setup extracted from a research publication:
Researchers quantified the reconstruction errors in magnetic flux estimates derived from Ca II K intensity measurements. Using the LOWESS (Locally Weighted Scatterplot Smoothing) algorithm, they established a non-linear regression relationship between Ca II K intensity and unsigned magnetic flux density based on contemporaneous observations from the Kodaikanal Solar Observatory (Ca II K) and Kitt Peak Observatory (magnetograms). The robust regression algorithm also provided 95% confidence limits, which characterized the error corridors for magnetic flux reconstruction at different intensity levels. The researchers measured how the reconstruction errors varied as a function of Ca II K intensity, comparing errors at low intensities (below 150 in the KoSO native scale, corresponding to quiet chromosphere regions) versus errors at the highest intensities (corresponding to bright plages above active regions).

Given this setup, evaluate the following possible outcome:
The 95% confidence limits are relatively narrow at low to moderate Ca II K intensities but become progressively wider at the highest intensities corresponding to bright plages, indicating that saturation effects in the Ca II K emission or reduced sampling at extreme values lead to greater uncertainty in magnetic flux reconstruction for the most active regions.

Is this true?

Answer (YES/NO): YES